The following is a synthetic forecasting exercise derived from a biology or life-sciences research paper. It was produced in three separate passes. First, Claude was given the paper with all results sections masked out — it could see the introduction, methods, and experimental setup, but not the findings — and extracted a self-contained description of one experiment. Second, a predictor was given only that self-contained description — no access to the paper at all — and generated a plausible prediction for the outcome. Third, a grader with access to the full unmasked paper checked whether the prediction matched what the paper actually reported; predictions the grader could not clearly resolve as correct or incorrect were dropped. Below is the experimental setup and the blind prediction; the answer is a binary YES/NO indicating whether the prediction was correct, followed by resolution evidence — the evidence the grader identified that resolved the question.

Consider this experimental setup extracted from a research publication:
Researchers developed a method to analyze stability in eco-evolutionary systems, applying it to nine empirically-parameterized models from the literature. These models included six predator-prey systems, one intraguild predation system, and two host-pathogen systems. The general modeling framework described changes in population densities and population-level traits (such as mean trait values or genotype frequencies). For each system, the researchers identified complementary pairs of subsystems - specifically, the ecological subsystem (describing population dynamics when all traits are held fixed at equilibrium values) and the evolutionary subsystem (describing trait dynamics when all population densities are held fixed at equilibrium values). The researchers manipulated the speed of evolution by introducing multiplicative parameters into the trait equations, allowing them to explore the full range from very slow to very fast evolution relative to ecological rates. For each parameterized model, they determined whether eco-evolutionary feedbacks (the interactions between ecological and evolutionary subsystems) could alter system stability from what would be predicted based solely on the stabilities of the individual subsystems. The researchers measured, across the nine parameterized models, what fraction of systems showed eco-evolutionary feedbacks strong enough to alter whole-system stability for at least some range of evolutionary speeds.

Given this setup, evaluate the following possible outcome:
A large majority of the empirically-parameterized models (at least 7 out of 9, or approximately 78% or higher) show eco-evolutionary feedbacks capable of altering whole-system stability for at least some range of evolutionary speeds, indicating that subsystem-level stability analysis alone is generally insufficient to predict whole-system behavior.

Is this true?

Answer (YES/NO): NO